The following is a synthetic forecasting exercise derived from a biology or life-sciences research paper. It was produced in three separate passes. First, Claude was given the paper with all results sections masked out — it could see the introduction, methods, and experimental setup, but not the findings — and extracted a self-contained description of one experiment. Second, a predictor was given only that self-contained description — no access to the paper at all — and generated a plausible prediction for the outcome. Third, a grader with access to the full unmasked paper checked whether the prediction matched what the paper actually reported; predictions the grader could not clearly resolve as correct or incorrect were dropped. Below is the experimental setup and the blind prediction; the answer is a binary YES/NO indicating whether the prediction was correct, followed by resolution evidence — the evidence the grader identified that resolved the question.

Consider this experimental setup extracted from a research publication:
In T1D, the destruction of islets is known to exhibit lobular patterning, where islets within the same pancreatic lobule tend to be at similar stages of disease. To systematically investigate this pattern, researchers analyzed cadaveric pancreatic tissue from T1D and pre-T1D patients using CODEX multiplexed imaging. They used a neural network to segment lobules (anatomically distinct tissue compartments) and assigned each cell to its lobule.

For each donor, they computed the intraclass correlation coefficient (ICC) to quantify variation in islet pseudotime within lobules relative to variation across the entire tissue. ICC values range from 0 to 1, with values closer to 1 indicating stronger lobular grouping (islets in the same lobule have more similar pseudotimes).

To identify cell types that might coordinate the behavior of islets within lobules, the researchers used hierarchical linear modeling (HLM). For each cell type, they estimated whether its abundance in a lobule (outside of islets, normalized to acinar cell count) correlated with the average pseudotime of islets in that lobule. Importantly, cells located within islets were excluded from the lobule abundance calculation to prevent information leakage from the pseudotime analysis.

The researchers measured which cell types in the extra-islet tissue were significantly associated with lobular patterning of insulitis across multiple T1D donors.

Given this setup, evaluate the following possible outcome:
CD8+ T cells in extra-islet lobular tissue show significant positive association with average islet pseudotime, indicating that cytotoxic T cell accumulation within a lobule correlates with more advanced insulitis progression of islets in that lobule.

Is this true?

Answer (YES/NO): NO